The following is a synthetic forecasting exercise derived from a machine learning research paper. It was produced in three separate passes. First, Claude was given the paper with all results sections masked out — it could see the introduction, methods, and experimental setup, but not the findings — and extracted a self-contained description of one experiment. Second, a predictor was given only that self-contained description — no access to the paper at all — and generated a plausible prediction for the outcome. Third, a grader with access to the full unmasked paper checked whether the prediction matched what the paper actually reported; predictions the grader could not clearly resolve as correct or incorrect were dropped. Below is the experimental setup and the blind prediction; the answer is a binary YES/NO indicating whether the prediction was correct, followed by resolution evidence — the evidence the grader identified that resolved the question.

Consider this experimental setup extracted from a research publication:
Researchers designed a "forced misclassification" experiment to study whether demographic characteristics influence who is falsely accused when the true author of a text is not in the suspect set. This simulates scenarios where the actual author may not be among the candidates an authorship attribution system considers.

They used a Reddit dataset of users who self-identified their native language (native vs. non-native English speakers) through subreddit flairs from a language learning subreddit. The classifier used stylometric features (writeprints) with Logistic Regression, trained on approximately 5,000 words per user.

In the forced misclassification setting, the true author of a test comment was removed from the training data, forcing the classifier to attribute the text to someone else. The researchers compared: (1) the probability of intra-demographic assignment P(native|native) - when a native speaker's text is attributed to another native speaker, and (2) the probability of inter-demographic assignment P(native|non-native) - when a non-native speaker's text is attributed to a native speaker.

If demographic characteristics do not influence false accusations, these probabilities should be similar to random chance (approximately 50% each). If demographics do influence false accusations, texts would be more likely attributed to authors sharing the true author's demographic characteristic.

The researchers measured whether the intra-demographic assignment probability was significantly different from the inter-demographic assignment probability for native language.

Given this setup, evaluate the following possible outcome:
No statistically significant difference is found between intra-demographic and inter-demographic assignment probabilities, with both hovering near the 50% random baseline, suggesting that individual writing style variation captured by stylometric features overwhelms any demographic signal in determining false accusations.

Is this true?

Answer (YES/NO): NO